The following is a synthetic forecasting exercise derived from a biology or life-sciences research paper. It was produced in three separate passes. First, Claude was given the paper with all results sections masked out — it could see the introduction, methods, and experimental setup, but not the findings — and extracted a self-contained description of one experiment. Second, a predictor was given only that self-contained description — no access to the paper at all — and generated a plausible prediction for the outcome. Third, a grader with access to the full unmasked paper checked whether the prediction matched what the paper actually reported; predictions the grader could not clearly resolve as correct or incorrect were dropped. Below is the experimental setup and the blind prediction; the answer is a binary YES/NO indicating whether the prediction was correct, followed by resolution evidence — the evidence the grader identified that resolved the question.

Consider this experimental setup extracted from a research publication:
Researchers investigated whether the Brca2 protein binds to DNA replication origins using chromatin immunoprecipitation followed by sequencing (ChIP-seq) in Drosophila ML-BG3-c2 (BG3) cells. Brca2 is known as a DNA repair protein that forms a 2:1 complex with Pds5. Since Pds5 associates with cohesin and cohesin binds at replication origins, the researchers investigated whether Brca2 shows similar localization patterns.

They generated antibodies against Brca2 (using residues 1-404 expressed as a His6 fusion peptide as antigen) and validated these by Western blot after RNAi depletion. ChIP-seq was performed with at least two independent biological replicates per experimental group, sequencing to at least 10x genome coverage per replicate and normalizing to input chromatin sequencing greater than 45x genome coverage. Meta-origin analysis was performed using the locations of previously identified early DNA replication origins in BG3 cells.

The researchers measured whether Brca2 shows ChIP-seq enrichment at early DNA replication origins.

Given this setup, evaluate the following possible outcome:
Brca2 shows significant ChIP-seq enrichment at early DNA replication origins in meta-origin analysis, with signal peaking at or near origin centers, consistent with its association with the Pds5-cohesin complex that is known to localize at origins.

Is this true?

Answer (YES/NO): YES